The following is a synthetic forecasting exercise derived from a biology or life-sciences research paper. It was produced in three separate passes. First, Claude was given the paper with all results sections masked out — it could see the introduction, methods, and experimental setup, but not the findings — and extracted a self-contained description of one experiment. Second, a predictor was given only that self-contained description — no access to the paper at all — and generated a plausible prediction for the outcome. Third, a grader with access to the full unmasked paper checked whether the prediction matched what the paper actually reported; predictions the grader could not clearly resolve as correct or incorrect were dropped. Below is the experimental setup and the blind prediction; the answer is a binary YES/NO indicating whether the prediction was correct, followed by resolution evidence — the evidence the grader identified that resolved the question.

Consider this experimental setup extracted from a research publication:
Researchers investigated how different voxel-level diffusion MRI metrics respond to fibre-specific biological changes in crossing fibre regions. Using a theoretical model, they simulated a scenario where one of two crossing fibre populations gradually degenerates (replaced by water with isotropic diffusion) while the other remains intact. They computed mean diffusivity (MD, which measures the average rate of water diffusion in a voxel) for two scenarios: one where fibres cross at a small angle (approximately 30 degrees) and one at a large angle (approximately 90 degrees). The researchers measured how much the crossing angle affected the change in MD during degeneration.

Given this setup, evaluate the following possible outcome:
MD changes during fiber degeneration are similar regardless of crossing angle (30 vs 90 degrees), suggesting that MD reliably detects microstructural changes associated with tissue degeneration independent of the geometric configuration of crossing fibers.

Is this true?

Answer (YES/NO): YES